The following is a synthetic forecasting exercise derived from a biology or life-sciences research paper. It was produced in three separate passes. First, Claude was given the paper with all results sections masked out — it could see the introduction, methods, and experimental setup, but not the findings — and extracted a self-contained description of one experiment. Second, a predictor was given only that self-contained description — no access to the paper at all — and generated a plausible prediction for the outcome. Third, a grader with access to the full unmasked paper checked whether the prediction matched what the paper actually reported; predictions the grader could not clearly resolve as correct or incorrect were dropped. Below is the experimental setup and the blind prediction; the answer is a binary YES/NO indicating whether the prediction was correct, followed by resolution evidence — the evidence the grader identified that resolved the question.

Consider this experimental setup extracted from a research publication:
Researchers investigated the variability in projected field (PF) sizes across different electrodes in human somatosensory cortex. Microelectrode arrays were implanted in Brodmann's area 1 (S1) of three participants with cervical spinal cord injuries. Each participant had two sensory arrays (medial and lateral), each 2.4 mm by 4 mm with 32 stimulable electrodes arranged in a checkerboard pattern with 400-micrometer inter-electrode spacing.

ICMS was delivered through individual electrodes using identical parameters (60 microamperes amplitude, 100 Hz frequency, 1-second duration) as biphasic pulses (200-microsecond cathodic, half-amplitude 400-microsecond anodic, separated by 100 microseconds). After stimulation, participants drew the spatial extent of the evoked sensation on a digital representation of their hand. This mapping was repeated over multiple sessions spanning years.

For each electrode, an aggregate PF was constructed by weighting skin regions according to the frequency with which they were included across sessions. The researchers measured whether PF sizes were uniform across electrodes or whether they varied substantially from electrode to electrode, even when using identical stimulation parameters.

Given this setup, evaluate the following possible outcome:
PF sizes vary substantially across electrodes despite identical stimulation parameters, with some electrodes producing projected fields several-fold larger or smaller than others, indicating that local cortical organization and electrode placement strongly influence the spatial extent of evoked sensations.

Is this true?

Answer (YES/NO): YES